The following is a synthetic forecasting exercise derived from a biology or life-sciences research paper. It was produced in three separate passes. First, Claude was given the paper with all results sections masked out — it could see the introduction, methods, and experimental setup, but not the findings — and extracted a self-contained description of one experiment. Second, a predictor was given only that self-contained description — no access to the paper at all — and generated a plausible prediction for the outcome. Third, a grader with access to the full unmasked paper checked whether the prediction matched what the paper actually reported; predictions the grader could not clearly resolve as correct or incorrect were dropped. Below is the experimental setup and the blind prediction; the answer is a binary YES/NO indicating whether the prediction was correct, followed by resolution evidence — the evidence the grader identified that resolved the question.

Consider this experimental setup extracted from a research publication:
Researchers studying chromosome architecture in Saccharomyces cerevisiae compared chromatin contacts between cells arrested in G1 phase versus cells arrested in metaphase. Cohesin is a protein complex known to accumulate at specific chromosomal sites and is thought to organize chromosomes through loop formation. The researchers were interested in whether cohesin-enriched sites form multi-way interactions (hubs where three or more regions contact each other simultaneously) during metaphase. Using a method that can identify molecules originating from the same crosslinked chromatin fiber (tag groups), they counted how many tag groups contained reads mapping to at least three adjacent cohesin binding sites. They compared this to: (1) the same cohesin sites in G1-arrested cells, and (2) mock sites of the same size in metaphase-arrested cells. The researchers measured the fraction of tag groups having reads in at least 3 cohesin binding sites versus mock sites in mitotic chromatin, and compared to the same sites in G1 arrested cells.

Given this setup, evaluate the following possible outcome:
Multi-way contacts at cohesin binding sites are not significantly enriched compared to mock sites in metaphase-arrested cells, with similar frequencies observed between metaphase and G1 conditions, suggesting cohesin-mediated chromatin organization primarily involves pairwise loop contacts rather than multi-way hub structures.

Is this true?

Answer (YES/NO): NO